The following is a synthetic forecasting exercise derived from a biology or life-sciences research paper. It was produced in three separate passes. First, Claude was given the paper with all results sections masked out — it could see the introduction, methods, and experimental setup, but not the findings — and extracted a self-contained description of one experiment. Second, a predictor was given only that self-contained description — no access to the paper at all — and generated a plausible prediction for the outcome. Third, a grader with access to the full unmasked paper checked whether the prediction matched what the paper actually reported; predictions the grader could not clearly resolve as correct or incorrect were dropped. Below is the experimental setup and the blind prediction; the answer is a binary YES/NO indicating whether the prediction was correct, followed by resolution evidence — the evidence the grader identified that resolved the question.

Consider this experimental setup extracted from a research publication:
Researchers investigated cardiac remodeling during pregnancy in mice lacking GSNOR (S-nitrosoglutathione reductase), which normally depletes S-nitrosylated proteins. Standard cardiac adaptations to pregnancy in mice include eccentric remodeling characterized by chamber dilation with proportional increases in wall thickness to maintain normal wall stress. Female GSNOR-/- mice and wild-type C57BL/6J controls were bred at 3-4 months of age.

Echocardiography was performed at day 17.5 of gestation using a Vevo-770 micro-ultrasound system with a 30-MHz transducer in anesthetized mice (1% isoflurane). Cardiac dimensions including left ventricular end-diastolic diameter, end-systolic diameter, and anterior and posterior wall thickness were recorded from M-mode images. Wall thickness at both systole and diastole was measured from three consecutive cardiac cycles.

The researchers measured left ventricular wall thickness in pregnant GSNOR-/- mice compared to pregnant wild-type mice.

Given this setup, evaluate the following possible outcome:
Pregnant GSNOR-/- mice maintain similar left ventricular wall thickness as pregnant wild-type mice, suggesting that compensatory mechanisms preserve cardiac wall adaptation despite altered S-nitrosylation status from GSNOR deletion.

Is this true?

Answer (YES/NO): NO